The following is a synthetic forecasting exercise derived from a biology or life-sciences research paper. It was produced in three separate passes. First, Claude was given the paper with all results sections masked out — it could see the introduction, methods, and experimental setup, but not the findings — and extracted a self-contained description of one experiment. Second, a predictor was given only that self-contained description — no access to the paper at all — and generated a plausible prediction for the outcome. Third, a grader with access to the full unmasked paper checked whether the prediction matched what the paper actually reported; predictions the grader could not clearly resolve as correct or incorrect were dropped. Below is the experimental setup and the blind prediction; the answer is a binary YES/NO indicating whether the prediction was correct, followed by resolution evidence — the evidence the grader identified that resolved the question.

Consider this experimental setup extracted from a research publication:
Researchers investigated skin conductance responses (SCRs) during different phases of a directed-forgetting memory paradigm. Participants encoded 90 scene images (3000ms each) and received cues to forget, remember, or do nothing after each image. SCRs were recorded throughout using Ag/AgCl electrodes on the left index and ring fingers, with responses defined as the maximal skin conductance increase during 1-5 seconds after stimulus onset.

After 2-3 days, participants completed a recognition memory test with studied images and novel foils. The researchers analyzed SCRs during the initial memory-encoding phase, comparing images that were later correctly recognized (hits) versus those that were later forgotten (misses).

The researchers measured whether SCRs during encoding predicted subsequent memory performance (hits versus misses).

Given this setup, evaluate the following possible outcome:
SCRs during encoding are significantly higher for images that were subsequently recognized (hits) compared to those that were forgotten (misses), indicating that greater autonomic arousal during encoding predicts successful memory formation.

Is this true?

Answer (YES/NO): NO